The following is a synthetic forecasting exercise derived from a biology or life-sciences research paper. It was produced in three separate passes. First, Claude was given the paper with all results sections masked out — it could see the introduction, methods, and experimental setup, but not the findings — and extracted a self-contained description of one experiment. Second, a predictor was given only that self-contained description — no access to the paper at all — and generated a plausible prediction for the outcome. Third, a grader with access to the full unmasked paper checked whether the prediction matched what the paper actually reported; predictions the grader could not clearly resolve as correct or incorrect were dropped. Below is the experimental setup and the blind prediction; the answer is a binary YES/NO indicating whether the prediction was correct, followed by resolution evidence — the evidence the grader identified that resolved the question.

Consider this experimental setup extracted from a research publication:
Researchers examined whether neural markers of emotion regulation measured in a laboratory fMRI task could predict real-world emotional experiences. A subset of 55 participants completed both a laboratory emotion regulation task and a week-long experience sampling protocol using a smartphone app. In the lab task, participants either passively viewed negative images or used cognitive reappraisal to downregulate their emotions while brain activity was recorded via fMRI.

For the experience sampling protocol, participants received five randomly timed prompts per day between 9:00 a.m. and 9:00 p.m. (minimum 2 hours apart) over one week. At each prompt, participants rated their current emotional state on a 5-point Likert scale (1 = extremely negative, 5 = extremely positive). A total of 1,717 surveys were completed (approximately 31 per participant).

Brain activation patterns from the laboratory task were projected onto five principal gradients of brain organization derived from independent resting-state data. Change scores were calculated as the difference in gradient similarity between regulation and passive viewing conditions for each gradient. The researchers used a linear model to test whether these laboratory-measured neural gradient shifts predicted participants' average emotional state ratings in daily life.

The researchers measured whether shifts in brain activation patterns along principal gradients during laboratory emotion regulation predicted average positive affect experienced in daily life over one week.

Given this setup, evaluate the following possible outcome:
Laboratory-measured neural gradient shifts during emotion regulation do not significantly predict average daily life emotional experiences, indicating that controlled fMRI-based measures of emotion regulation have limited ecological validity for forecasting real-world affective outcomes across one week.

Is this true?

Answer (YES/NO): NO